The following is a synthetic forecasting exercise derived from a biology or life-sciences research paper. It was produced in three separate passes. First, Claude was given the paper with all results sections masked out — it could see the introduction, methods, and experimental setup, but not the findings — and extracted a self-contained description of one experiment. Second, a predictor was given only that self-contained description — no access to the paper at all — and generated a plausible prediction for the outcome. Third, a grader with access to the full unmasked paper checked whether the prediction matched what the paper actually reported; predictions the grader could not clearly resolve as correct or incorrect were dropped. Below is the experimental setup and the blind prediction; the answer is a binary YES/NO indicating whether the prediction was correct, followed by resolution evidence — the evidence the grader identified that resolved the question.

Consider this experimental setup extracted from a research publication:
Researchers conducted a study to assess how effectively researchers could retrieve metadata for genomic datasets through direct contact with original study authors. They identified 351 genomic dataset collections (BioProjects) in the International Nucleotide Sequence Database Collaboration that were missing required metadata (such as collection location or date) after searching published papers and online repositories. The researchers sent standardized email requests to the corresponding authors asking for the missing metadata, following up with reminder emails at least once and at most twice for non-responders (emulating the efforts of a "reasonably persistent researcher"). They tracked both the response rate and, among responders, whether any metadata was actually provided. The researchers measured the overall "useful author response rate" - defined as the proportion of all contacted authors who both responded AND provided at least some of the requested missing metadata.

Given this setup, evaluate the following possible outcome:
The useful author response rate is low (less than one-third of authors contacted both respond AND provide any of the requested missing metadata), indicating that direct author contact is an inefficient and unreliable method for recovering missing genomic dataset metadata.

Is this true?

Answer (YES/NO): YES